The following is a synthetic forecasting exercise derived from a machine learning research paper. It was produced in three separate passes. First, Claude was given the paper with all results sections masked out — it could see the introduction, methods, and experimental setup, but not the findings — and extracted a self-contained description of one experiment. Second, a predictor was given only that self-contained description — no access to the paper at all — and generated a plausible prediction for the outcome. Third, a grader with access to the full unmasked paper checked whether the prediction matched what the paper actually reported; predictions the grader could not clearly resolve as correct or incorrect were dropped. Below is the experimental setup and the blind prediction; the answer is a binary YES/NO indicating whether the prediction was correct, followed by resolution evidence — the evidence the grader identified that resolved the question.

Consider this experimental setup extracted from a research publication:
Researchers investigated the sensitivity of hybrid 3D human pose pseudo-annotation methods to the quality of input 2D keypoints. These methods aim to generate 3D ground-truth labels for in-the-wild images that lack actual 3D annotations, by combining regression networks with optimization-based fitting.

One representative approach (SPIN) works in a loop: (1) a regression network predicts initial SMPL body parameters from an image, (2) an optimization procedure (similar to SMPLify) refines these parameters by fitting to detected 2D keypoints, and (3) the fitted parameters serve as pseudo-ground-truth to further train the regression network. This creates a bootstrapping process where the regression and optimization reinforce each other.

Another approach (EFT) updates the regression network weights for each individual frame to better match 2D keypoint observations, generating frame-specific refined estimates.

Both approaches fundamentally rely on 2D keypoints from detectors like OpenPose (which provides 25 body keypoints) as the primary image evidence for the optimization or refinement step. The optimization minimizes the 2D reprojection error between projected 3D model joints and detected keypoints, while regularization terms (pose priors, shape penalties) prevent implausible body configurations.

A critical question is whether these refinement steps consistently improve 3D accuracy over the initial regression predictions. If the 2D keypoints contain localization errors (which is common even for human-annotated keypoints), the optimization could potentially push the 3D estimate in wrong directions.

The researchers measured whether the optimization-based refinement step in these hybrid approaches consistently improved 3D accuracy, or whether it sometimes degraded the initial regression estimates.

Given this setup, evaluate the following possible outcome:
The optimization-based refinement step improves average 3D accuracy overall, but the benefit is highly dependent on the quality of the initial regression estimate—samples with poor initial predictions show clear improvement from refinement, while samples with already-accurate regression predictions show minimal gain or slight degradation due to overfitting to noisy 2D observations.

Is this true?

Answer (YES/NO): NO